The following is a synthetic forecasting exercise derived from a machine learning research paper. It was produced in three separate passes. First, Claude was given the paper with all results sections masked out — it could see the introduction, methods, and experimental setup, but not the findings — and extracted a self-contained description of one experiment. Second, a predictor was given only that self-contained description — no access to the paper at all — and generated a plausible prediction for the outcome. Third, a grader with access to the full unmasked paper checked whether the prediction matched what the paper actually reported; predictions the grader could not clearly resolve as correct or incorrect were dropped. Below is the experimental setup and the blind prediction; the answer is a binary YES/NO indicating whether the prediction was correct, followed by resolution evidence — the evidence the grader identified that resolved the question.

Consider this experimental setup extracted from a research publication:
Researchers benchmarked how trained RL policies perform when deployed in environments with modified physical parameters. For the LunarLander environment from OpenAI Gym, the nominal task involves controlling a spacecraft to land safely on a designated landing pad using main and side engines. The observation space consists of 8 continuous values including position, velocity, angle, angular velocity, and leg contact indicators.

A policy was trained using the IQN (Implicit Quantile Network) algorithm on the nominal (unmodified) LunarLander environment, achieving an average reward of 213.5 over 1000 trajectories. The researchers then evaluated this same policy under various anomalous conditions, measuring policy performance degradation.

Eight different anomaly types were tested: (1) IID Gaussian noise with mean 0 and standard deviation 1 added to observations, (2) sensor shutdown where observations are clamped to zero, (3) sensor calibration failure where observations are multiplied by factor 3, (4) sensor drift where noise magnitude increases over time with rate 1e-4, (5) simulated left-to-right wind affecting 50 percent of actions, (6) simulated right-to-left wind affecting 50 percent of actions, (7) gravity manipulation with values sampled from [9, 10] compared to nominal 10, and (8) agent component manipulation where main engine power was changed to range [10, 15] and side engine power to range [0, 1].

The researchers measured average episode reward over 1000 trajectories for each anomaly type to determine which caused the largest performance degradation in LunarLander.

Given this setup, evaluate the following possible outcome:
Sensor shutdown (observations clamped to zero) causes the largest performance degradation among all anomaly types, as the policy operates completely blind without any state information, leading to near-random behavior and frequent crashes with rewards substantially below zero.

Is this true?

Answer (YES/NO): NO